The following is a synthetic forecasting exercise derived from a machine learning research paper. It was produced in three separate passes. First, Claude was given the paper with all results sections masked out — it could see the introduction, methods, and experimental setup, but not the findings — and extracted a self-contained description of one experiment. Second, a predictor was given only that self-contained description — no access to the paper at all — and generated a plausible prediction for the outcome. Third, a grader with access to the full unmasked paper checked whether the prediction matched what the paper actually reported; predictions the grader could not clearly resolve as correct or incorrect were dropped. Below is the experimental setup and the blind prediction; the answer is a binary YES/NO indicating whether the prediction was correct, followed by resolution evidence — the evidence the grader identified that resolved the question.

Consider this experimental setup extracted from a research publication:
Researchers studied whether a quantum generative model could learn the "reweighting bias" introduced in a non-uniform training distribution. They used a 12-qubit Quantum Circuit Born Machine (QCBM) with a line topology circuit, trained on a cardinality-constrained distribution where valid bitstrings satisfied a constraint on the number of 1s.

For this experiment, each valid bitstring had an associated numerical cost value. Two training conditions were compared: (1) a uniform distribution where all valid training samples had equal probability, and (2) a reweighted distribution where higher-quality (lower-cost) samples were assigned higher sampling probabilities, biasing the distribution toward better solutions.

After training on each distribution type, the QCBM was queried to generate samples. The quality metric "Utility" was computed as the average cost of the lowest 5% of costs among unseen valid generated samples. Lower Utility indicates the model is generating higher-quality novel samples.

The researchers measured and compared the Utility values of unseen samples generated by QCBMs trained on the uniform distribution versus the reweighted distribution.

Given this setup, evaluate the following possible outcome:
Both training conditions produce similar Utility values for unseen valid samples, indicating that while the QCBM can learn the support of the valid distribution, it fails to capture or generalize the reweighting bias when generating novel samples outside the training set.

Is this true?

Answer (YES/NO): NO